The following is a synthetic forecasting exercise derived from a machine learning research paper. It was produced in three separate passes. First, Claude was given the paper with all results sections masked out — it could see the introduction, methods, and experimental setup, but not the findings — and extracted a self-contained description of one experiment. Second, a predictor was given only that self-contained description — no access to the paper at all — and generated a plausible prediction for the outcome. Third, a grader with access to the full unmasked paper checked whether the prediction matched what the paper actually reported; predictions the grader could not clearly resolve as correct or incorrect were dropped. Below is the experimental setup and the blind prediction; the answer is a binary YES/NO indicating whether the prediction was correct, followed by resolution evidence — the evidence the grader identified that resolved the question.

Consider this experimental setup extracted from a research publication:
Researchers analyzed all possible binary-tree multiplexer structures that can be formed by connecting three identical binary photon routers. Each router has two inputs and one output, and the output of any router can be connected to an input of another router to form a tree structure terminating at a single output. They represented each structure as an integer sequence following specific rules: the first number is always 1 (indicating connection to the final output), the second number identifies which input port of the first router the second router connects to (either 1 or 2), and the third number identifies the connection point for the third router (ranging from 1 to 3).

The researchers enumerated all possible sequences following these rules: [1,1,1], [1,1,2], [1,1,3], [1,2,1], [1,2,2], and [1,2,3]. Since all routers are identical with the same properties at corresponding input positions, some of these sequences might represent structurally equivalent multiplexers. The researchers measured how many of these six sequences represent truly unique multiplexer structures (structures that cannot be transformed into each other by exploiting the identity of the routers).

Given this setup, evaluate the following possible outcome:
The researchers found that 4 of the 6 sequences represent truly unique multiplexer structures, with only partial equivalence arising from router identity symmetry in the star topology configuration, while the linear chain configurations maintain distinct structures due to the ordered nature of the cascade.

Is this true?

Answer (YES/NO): NO